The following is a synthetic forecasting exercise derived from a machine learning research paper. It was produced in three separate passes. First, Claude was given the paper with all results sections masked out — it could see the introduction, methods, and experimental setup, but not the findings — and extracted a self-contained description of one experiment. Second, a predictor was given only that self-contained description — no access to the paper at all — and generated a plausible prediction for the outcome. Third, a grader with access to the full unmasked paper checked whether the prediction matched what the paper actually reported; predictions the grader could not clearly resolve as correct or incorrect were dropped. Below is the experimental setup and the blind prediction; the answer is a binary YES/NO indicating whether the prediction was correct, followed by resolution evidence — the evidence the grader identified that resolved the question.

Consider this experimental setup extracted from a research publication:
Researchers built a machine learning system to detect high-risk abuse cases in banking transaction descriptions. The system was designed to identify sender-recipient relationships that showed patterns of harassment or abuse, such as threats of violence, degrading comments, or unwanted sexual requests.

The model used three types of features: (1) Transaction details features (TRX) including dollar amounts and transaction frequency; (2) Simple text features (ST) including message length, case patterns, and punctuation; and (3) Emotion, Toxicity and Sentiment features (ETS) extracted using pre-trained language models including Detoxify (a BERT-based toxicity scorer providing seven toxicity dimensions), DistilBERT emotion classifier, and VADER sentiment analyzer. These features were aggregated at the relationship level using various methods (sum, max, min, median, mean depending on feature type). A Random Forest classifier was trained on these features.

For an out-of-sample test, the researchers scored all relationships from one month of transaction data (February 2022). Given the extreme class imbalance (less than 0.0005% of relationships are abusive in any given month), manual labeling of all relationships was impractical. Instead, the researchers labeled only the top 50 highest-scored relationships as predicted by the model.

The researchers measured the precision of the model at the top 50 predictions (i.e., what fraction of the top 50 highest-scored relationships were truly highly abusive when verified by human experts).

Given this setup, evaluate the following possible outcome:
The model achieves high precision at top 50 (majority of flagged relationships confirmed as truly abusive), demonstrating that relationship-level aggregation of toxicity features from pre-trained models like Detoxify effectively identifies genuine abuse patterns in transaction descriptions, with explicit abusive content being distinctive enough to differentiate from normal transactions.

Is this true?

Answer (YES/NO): YES